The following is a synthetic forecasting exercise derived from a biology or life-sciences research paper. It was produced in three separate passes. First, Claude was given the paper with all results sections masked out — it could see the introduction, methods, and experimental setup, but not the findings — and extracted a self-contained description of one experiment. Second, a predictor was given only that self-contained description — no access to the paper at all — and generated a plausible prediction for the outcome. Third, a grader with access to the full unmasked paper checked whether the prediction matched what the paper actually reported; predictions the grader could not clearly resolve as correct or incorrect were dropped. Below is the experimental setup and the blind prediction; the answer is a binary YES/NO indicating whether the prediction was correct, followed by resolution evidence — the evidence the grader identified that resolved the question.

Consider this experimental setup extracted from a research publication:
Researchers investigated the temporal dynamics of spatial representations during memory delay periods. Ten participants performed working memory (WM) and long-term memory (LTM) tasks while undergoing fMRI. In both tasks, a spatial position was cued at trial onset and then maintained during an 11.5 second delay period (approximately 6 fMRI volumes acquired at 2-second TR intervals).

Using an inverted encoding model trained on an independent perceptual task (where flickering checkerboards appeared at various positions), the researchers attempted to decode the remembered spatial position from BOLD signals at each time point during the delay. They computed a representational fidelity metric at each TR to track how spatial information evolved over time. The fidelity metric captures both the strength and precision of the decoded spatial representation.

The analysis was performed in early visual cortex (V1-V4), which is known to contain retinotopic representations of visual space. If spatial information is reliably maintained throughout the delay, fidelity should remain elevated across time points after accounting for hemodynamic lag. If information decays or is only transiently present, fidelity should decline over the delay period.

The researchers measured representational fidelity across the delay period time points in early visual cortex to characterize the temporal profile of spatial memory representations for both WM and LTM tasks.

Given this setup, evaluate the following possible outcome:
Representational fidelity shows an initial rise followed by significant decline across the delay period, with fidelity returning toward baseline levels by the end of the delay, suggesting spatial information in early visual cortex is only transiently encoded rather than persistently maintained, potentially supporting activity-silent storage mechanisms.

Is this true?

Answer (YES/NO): NO